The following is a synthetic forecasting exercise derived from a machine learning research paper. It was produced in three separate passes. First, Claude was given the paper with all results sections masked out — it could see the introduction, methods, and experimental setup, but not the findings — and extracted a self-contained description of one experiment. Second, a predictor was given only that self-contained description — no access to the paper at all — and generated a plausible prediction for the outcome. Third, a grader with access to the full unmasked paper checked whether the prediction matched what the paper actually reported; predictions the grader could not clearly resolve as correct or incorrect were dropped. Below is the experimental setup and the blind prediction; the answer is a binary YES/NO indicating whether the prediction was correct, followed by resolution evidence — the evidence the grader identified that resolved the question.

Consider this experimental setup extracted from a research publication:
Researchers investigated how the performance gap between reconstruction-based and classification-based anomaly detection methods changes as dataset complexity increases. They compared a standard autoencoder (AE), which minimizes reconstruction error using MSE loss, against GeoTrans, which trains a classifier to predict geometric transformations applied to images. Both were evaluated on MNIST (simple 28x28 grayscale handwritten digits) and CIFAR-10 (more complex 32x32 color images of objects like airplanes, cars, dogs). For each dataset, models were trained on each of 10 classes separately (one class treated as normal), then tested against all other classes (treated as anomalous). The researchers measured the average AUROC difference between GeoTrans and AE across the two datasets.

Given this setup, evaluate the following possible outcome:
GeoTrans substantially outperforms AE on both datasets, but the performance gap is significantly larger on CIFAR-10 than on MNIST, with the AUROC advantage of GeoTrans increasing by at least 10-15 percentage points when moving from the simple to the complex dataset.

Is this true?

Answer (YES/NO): NO